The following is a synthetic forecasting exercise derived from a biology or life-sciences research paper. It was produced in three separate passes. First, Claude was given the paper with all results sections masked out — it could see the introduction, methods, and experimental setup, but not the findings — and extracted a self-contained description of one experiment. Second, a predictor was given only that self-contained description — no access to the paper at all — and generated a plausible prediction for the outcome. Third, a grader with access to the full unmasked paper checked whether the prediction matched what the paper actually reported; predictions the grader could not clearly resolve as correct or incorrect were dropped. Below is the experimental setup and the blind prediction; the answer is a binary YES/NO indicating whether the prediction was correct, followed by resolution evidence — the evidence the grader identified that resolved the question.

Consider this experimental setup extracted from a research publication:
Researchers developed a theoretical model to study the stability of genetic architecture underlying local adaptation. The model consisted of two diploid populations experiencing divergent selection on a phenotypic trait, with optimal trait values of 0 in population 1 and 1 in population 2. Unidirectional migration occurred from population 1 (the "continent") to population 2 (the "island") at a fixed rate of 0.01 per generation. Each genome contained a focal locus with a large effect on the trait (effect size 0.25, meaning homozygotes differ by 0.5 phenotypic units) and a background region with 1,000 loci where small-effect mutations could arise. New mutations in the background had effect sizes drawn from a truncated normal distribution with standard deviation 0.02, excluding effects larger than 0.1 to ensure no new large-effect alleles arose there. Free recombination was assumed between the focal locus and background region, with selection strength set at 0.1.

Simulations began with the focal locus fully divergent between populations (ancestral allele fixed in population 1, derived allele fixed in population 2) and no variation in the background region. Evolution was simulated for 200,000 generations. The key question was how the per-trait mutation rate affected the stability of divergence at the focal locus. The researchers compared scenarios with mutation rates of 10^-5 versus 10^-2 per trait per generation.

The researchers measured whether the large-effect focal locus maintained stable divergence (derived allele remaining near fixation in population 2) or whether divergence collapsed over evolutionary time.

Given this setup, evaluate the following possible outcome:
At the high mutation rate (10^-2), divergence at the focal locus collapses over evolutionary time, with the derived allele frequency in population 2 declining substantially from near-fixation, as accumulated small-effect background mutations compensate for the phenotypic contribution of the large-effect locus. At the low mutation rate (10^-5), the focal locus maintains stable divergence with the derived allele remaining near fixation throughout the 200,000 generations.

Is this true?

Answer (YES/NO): YES